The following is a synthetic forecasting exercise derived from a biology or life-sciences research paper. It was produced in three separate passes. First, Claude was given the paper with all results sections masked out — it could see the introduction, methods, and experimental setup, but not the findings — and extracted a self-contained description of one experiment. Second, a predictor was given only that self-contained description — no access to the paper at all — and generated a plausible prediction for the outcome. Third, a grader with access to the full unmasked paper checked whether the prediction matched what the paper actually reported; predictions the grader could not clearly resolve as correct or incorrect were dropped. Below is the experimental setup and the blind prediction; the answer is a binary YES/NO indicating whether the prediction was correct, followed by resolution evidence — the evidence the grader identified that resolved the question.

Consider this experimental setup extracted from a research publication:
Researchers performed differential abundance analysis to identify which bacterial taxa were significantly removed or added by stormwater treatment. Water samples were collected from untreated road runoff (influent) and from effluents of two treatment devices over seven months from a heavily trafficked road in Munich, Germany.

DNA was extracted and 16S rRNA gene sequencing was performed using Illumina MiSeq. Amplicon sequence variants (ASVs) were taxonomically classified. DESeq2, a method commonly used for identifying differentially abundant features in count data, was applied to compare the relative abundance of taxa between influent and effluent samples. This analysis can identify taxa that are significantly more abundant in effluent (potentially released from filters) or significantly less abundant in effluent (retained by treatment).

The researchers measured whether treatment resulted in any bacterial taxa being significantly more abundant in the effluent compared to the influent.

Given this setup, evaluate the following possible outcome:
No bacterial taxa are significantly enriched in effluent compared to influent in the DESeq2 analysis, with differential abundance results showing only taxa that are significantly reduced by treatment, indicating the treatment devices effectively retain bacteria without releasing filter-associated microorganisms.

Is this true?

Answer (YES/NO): NO